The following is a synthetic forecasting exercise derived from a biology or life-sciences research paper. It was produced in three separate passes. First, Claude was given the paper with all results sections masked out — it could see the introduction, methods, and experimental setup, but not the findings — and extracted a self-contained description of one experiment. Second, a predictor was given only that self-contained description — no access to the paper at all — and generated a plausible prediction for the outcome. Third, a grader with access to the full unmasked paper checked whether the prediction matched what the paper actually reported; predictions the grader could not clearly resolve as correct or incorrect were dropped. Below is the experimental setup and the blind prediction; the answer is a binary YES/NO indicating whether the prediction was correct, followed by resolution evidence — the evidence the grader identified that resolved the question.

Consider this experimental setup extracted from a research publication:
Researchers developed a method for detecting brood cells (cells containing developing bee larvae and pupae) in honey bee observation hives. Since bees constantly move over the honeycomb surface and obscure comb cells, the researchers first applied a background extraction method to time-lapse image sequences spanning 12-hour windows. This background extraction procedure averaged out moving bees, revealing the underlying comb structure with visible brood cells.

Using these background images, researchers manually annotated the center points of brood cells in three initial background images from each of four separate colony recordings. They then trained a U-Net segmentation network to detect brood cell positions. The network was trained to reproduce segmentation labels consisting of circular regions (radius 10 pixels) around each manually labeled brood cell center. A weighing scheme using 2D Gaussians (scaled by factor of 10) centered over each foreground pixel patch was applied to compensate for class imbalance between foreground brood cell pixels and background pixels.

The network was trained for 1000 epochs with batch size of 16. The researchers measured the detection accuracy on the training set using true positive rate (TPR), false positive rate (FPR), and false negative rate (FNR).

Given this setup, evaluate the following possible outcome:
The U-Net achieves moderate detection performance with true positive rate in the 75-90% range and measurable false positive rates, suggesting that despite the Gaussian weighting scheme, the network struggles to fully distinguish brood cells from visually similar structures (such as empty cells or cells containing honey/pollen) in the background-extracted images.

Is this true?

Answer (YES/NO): NO